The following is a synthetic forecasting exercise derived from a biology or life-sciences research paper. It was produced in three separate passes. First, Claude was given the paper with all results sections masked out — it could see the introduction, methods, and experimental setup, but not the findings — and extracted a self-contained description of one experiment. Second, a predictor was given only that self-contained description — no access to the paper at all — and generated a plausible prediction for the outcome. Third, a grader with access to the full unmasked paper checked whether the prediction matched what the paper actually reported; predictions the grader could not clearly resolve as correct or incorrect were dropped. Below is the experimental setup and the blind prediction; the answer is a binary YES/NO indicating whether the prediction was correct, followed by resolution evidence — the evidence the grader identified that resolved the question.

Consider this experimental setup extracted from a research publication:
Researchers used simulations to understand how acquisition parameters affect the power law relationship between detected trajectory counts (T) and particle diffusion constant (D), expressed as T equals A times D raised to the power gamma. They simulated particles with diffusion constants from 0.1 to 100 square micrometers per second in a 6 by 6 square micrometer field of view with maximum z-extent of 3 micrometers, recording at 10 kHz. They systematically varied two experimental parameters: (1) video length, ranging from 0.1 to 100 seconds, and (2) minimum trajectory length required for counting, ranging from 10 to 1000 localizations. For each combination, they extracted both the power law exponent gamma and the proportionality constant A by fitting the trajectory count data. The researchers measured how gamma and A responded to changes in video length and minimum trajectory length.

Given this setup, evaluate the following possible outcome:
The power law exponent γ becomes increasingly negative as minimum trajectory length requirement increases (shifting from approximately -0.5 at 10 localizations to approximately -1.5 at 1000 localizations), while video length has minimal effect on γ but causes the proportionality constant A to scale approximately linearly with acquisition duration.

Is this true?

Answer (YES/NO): NO